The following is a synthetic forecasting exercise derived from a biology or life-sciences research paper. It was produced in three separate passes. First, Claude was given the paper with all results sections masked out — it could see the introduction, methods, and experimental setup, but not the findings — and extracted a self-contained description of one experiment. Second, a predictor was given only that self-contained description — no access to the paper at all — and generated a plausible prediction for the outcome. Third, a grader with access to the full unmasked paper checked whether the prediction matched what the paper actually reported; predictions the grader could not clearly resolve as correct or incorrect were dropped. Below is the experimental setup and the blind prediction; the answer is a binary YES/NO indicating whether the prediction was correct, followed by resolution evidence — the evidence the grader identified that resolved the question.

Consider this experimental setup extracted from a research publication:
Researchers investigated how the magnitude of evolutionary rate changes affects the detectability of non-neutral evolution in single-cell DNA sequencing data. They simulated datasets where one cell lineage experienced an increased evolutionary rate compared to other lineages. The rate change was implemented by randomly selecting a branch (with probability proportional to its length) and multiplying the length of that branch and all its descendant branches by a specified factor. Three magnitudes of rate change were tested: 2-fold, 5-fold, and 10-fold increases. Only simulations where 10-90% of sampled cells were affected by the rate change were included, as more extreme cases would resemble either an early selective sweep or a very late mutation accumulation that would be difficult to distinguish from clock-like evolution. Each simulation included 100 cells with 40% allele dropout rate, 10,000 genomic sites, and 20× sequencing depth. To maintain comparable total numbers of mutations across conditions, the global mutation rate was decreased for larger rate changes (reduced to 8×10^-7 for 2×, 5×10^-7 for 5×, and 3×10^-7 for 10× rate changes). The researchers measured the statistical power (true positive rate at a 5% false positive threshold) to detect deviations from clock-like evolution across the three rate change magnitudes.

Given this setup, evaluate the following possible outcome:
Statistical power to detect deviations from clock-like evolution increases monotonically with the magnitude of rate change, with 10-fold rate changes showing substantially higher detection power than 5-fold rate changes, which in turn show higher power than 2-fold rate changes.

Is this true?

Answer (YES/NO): NO